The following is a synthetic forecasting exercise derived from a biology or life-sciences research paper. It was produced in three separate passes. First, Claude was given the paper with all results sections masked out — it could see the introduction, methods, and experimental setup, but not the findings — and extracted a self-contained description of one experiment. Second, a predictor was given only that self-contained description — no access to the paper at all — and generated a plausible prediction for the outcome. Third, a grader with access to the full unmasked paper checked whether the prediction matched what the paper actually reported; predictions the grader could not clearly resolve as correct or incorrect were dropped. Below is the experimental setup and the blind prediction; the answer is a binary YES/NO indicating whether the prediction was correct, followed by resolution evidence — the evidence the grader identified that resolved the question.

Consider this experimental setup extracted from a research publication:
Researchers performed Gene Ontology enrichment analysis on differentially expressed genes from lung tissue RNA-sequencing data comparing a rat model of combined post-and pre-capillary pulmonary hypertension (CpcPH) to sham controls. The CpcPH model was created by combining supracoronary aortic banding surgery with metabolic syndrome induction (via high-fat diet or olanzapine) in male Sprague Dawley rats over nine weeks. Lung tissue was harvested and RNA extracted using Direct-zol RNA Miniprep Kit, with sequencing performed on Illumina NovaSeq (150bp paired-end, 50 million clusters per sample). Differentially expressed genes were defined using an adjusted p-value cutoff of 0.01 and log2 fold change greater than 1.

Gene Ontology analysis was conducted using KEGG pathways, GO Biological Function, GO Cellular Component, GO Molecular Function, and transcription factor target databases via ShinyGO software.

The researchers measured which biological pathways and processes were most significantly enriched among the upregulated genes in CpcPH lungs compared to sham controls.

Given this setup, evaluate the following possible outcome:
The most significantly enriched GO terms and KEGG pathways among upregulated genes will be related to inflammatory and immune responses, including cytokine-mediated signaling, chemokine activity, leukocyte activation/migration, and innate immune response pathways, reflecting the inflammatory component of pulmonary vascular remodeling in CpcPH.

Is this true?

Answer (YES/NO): NO